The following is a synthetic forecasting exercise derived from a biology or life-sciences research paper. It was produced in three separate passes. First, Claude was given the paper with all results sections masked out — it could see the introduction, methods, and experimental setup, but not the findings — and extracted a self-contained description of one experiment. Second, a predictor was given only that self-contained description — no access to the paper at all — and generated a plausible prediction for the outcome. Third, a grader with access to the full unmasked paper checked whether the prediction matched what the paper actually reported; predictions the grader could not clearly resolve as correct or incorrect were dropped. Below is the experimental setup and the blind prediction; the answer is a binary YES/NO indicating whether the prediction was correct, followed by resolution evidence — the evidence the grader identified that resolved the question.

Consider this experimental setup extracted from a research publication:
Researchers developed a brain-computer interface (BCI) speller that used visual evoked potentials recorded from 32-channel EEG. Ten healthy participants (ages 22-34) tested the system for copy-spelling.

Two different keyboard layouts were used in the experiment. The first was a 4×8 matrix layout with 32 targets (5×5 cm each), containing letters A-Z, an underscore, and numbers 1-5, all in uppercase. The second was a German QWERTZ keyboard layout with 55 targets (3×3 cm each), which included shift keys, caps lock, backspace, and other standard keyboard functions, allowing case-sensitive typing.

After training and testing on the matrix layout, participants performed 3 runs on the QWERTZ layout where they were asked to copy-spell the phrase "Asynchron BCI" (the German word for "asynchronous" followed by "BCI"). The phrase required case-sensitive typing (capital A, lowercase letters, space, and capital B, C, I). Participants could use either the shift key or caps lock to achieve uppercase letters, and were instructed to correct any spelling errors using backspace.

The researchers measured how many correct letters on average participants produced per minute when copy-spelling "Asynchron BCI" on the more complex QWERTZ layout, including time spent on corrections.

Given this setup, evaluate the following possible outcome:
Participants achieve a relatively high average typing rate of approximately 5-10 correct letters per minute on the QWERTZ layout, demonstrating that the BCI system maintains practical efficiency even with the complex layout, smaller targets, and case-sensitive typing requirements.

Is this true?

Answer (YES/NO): NO